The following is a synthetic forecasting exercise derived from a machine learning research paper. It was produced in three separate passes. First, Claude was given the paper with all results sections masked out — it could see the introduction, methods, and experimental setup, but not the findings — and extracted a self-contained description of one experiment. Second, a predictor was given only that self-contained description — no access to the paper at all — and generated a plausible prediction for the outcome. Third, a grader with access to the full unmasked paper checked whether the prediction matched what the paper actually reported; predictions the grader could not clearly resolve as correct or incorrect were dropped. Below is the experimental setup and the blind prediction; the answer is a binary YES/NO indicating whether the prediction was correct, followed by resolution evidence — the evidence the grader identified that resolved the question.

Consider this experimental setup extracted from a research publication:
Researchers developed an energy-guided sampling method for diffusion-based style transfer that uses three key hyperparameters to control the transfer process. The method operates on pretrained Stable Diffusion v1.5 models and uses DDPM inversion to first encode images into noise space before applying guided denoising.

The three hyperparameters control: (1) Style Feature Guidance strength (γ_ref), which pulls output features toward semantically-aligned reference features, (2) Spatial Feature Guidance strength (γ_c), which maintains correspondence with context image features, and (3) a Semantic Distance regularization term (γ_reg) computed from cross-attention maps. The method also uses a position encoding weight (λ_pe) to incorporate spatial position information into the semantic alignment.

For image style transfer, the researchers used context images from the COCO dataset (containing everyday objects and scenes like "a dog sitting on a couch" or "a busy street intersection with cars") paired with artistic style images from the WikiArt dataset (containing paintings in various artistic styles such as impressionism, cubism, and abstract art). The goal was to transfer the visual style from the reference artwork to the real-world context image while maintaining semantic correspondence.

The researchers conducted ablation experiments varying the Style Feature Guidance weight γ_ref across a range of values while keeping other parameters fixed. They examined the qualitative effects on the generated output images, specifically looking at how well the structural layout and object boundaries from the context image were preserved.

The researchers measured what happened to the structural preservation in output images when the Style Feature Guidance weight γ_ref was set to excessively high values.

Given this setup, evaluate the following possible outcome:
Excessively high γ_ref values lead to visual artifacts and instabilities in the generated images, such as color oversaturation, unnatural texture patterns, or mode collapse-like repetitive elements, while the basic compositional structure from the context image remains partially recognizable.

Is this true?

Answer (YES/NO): NO